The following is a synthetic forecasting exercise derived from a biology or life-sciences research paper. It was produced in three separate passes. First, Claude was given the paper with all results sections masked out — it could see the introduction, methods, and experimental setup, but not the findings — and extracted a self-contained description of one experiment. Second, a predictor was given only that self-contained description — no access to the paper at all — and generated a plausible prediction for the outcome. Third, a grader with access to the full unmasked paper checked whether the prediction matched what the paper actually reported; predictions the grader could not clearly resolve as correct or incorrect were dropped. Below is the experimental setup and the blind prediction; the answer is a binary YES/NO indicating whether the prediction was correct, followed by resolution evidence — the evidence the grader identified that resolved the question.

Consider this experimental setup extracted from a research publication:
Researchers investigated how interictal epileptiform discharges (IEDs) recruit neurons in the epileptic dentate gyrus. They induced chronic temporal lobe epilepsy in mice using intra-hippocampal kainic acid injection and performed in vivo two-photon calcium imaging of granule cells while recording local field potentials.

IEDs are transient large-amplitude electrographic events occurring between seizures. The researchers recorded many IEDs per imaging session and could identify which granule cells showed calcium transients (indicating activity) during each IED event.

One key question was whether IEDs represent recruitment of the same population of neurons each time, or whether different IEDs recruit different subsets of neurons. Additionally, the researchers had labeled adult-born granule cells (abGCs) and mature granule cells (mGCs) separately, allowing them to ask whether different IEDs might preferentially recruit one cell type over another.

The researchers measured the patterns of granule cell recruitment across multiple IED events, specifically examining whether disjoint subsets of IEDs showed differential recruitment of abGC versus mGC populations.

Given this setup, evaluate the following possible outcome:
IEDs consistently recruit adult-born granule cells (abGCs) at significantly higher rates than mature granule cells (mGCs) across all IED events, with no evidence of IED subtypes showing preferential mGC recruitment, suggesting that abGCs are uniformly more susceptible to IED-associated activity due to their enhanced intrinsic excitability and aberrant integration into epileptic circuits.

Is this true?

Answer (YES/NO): NO